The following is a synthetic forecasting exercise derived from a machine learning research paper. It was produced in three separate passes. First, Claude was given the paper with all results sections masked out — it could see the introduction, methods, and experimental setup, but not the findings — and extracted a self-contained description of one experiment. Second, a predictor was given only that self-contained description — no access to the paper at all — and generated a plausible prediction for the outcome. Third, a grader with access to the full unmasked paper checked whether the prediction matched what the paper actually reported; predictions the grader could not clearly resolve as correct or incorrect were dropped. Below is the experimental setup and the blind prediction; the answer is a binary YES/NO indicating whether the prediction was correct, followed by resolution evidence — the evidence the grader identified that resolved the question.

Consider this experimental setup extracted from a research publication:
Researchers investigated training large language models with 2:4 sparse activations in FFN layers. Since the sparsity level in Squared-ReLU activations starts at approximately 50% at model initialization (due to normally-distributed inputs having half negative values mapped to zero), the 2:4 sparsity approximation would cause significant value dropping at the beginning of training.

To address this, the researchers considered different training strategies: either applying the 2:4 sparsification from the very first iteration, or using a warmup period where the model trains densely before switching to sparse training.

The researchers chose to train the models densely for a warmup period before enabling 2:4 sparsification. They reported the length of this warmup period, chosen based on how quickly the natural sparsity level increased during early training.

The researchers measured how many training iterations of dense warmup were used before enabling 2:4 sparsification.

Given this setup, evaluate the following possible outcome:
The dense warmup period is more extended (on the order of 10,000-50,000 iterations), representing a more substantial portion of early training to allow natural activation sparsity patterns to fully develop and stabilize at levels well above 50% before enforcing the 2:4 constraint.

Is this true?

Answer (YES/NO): NO